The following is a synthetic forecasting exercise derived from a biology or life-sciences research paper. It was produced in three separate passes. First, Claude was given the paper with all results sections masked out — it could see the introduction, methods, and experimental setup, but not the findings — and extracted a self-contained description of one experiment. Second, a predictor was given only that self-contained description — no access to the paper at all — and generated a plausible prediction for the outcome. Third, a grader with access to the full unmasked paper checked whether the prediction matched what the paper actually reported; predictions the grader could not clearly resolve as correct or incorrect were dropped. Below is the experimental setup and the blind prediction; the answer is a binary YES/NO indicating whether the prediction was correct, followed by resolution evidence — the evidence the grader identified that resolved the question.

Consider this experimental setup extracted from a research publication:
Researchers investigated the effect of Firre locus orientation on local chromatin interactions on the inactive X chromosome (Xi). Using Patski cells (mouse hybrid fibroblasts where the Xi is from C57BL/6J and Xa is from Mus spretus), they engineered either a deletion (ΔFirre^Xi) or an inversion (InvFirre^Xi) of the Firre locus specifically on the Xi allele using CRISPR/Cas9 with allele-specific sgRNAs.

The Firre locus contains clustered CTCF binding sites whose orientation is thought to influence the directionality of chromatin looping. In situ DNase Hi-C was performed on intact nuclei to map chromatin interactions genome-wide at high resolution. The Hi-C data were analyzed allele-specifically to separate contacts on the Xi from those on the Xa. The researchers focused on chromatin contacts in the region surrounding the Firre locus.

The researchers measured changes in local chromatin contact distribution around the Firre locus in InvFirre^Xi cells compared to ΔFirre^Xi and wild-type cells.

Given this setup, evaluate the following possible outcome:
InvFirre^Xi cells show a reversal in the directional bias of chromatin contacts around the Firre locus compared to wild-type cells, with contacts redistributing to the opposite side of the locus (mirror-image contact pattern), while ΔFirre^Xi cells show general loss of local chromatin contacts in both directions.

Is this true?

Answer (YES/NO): NO